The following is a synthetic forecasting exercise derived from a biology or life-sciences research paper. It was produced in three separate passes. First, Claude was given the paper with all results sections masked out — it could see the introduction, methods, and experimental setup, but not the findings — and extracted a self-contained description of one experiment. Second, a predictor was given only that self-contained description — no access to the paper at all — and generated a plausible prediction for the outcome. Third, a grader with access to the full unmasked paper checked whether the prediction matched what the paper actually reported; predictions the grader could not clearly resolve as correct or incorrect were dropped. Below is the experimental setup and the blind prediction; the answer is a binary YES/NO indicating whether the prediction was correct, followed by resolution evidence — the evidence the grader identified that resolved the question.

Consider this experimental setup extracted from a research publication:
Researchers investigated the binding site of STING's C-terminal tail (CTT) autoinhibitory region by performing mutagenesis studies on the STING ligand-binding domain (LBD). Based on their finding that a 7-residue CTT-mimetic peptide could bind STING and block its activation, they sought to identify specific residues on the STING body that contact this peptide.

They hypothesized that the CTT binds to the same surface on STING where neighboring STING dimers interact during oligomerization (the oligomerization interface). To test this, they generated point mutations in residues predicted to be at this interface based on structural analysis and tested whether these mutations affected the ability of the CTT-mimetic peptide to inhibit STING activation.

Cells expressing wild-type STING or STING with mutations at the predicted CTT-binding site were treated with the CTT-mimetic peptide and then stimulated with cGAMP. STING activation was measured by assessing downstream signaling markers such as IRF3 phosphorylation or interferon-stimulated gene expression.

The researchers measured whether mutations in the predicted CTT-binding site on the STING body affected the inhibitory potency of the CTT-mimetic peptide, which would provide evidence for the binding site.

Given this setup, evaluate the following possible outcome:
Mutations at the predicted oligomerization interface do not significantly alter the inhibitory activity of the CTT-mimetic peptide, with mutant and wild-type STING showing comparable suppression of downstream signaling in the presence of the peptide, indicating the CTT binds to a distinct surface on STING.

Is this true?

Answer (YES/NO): NO